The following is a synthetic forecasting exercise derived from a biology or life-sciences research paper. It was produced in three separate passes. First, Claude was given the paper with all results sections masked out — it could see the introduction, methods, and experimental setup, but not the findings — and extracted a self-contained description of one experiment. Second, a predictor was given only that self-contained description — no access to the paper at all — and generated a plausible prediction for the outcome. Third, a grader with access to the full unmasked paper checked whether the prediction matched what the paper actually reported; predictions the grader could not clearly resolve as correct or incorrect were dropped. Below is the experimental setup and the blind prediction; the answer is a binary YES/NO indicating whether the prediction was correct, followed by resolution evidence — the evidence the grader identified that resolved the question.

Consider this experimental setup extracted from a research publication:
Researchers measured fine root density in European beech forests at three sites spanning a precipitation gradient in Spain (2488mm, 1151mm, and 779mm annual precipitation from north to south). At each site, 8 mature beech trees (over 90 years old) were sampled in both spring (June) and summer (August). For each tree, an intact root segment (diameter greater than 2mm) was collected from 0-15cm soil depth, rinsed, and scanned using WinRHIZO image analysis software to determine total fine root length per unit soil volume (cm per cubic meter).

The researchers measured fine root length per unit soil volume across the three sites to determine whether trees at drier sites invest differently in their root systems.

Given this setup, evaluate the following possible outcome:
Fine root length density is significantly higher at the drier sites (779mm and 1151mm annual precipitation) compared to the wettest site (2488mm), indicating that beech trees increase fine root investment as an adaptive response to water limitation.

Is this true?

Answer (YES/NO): NO